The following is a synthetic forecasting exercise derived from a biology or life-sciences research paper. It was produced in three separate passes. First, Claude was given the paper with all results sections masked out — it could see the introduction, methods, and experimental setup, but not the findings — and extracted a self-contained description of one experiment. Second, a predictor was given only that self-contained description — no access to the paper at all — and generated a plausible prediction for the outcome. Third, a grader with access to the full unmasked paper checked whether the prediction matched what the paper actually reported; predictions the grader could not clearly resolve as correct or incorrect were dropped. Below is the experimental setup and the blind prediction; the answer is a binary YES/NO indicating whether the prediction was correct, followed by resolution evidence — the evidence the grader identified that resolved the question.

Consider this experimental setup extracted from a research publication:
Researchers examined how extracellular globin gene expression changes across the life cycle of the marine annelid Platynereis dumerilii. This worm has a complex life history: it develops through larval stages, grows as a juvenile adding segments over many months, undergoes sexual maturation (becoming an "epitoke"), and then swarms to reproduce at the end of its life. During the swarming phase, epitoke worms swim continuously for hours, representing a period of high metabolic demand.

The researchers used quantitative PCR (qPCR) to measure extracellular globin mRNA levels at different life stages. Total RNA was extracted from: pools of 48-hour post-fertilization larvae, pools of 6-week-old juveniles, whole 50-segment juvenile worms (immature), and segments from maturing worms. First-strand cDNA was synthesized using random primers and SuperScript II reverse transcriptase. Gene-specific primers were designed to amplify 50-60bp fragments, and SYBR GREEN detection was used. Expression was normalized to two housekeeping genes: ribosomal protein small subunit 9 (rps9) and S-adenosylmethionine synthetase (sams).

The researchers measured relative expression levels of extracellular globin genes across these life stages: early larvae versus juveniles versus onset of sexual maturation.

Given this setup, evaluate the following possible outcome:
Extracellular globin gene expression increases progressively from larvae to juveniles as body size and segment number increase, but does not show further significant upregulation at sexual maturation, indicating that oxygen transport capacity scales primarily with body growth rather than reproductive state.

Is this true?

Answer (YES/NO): NO